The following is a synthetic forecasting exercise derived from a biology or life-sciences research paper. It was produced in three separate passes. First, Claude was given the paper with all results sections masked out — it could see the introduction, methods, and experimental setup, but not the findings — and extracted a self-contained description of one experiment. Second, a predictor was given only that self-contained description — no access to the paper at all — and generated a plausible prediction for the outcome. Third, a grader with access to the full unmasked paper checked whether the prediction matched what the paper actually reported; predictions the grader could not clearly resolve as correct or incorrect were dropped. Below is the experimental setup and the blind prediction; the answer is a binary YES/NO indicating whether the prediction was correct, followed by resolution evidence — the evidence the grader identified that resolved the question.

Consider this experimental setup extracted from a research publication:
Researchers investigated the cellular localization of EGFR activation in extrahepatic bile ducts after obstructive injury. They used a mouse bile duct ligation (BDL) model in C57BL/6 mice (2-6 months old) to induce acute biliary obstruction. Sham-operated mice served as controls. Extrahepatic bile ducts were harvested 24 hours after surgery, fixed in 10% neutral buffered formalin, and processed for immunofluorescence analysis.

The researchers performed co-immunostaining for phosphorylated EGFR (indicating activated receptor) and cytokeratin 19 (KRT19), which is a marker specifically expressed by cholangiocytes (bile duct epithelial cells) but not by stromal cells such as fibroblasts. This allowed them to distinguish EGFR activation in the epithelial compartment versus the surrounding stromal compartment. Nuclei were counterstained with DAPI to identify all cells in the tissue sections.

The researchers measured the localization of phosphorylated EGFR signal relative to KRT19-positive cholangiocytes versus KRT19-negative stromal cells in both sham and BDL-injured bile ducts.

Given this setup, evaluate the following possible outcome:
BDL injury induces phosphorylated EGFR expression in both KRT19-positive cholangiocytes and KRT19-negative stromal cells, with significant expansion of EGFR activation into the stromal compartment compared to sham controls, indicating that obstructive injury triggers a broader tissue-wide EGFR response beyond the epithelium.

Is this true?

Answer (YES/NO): NO